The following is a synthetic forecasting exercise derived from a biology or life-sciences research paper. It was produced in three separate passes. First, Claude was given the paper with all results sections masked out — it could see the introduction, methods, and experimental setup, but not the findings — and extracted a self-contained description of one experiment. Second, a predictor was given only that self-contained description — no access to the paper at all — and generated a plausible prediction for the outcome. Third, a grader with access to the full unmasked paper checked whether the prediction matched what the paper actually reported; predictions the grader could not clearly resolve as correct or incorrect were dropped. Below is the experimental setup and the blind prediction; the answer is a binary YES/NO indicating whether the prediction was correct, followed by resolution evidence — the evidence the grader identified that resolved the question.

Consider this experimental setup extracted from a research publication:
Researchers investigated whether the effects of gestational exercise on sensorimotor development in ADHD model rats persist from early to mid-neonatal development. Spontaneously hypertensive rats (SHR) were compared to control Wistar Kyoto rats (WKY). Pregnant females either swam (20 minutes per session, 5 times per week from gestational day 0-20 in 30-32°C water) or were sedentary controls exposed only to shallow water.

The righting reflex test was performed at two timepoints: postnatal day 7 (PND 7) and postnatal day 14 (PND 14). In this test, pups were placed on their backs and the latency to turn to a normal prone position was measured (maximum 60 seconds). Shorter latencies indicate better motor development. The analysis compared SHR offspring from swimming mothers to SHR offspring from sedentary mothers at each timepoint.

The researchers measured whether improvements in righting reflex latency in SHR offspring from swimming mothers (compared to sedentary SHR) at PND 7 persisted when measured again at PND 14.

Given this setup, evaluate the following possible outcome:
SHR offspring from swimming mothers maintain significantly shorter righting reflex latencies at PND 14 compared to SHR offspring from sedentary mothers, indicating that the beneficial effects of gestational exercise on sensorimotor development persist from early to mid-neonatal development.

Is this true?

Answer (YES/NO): YES